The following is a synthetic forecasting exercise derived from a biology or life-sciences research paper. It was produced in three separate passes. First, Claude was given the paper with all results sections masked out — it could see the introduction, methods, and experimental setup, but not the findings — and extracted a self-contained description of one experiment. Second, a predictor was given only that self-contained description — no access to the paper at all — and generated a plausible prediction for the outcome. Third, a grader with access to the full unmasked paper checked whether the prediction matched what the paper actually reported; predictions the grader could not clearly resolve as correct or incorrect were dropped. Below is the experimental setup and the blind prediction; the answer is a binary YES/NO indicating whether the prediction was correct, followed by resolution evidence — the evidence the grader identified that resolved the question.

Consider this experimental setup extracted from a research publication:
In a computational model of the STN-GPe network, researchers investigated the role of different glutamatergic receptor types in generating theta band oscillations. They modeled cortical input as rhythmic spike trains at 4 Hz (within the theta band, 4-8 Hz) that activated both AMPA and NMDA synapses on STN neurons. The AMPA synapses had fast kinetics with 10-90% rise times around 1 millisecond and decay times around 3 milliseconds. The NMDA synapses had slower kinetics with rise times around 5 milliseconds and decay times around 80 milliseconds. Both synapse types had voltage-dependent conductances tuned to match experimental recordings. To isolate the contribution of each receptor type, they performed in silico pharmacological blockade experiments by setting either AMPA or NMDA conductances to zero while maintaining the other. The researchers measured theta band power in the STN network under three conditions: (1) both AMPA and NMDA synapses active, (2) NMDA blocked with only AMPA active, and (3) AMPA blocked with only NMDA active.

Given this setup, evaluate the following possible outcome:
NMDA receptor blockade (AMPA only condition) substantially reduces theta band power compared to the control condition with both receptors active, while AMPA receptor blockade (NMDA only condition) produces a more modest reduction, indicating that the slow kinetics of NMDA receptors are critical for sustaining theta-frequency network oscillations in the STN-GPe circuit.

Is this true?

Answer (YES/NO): NO